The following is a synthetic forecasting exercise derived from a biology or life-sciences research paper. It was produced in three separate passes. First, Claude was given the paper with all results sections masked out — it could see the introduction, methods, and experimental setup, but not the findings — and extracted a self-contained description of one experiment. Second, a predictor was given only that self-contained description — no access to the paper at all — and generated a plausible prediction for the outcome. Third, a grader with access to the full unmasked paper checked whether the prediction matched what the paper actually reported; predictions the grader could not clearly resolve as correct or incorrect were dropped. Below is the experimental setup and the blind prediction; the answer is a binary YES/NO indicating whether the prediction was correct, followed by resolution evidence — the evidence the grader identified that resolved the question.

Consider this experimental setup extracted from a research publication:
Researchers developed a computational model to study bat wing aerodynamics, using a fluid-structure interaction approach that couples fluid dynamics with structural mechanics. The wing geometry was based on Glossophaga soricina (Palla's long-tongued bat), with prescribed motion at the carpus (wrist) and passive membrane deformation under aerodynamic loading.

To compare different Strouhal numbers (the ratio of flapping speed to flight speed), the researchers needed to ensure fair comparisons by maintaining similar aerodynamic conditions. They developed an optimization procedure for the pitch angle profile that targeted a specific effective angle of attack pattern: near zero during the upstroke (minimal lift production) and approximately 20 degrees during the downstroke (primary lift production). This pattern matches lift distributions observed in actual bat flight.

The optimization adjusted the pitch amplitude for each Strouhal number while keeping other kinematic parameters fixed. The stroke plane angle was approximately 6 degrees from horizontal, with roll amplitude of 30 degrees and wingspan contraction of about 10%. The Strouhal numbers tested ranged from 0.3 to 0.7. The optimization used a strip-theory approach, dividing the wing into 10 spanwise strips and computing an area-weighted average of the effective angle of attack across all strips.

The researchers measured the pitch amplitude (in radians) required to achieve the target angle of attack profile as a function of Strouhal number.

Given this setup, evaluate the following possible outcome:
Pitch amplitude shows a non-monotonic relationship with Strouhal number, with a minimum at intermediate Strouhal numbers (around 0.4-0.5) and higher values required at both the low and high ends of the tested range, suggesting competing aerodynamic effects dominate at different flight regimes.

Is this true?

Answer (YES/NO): NO